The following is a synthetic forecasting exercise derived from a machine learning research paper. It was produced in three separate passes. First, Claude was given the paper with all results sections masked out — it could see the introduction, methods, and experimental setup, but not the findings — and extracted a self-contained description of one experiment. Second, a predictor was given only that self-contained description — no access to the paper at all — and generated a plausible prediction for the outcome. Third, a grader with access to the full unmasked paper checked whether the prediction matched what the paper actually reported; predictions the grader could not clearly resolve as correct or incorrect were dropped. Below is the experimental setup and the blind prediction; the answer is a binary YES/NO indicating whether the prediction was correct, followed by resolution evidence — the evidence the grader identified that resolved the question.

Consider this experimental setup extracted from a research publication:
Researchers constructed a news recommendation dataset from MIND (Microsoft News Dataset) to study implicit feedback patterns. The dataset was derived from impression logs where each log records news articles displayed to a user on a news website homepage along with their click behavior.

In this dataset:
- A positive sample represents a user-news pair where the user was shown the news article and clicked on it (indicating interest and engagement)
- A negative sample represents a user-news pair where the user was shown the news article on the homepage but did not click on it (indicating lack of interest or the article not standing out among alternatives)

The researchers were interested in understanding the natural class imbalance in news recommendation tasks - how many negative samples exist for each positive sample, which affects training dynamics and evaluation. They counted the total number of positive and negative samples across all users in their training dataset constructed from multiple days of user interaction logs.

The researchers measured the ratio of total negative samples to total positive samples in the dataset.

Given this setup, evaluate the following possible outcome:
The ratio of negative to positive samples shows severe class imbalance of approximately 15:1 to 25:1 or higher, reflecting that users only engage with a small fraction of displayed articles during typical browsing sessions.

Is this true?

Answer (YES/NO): YES